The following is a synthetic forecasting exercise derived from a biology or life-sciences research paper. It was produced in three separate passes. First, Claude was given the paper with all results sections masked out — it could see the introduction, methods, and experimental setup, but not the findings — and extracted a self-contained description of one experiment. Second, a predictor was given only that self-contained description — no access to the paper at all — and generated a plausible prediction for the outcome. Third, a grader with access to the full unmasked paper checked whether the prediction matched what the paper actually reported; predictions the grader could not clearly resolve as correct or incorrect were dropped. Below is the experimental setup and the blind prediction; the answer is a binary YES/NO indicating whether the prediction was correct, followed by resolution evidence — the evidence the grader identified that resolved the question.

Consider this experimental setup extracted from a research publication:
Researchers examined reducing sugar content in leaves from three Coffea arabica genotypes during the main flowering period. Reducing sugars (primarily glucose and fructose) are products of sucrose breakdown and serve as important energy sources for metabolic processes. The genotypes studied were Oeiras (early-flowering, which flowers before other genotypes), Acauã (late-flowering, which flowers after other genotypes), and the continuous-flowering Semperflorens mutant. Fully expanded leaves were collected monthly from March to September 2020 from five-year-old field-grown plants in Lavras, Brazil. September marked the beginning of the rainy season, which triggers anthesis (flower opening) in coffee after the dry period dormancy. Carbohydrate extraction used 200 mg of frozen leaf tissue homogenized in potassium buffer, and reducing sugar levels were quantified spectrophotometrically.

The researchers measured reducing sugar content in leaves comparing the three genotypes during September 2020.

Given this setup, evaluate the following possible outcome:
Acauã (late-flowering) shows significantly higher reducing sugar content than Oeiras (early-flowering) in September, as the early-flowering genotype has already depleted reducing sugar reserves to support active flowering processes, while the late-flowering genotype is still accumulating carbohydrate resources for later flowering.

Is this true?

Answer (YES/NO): NO